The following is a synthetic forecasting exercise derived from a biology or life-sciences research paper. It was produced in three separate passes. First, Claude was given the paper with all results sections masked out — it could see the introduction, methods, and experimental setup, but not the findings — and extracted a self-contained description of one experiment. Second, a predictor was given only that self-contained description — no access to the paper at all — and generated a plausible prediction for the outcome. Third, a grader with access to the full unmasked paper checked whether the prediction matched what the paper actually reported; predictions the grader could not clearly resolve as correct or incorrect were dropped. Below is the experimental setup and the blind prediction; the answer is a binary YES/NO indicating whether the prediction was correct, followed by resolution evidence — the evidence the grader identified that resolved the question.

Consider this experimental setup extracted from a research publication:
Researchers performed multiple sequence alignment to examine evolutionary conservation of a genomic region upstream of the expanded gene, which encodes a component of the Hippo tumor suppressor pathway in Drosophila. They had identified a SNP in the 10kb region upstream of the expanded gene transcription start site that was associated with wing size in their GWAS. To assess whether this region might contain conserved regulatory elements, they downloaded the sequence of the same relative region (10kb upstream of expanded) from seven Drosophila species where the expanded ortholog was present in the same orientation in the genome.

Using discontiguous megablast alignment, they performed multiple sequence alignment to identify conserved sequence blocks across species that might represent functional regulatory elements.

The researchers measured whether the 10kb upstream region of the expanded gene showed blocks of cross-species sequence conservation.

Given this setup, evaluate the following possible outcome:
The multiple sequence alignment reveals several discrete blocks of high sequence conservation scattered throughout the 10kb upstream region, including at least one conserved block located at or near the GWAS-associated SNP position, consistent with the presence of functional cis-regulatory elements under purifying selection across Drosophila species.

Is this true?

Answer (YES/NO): NO